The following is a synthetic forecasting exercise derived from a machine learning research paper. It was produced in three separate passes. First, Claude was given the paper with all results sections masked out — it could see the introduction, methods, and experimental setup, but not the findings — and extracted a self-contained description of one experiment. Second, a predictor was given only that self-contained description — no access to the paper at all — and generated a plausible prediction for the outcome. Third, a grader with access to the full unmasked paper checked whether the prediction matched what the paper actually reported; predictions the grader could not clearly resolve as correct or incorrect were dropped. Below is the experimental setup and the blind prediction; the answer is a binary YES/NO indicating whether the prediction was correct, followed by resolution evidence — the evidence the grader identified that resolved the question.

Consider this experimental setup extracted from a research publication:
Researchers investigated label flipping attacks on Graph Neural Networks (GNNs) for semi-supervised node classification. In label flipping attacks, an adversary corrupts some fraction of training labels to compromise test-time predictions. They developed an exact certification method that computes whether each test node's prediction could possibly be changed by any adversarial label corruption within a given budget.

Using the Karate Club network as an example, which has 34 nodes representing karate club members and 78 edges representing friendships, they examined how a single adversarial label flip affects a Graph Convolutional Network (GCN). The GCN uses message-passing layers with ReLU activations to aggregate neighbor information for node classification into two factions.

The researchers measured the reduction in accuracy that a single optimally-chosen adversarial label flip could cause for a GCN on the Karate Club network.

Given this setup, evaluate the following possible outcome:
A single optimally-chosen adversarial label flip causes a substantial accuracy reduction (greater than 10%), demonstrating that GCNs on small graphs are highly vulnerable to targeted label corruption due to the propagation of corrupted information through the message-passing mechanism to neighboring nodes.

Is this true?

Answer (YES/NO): YES